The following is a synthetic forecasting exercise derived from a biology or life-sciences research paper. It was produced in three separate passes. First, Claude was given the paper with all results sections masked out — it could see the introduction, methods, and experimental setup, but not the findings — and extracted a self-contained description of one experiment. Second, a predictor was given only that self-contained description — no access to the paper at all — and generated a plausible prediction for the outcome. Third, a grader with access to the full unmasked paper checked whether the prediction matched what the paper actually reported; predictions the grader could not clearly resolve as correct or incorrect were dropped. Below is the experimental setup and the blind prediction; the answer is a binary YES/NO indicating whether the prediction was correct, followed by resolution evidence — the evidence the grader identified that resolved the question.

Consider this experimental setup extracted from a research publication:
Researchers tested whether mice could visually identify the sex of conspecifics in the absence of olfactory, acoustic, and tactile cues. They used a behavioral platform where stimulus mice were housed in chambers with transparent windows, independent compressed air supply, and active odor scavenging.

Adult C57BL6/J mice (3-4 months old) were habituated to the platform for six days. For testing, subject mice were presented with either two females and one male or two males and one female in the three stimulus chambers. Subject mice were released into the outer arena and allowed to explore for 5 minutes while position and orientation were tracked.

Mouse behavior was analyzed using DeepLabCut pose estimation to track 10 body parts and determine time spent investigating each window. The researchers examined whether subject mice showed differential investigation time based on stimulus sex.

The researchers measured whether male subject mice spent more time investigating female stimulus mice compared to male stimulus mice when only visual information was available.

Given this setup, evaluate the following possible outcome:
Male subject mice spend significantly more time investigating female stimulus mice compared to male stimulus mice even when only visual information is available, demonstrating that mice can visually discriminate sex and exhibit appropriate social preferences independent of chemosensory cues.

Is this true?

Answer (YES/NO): NO